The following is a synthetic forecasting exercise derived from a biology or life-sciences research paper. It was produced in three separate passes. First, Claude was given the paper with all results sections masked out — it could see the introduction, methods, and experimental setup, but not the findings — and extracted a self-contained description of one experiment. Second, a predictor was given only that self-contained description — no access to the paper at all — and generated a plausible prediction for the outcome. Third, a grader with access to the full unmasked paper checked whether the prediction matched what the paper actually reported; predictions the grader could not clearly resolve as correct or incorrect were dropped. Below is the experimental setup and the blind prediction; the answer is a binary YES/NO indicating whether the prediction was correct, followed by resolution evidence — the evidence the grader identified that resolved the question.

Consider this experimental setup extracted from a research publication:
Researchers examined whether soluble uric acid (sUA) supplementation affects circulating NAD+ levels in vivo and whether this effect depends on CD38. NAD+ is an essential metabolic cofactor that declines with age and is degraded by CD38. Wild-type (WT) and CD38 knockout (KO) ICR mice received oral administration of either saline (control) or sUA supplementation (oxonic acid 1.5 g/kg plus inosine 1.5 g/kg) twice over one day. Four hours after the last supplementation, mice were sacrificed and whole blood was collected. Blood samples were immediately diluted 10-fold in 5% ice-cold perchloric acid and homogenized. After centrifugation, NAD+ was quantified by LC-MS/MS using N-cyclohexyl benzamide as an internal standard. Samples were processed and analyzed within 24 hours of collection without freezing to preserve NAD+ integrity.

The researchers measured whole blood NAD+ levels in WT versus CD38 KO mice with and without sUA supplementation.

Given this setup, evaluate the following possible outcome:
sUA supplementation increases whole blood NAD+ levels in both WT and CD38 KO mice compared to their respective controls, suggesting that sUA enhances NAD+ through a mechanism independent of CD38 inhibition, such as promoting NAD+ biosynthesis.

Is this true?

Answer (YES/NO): NO